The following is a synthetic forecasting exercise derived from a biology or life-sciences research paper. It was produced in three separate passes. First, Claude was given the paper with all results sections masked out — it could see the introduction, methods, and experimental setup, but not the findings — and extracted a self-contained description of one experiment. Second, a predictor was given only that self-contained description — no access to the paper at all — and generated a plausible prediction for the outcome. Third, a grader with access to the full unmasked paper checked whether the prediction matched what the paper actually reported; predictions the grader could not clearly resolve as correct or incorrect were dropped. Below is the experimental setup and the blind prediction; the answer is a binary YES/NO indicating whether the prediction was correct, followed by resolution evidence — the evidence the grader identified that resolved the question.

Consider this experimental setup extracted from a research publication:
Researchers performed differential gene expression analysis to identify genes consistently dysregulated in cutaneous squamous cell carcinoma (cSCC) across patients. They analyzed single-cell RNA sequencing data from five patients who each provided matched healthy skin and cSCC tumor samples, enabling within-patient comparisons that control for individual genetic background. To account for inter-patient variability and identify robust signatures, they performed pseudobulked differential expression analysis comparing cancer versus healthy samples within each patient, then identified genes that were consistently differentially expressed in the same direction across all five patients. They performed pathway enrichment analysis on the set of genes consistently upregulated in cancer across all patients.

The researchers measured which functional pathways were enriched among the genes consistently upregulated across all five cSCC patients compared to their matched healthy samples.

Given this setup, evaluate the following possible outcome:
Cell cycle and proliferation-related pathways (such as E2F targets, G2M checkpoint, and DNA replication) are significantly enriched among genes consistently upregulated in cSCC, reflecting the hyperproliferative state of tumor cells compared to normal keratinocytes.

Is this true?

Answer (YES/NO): NO